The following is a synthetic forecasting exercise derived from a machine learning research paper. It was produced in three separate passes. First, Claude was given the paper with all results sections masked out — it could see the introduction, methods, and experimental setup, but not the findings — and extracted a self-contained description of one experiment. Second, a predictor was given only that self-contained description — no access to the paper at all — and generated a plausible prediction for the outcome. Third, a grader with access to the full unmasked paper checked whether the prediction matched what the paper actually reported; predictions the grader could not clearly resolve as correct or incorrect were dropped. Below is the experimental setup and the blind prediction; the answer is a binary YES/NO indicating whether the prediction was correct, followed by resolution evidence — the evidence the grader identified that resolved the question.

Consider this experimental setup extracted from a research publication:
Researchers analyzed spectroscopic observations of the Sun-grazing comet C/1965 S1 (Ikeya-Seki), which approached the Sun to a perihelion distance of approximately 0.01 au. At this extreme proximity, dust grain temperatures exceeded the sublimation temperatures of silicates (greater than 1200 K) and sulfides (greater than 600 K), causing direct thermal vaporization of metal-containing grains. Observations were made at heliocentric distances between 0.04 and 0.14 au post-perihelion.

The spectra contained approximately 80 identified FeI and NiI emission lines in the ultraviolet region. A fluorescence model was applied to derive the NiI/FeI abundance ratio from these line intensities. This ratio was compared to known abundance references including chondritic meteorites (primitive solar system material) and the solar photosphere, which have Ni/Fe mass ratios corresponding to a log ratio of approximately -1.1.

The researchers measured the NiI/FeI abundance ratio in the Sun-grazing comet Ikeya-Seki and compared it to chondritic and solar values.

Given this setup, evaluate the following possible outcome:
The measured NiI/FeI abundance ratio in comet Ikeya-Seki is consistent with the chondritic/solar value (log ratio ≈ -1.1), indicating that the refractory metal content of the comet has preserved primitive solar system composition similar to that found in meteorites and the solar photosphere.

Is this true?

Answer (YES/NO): YES